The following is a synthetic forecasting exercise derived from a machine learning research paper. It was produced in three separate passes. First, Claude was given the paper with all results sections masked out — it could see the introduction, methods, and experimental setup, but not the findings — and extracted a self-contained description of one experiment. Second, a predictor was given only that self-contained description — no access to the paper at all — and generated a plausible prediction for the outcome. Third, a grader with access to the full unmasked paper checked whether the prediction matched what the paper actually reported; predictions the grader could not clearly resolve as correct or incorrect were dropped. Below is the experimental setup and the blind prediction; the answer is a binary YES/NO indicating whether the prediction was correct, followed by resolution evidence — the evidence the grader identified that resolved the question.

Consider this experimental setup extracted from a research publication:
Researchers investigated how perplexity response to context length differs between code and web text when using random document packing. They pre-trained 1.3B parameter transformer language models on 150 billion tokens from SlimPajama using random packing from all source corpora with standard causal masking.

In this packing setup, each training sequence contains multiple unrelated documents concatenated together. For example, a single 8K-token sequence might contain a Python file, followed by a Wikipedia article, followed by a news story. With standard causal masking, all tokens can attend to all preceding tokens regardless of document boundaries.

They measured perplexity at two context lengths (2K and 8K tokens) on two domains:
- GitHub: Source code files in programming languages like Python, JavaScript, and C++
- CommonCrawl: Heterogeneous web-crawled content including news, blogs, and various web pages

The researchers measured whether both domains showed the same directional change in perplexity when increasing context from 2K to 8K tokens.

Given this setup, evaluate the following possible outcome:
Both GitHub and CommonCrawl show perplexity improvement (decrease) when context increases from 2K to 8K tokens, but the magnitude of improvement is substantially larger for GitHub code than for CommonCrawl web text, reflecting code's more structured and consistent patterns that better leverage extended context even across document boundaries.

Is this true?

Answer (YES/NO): NO